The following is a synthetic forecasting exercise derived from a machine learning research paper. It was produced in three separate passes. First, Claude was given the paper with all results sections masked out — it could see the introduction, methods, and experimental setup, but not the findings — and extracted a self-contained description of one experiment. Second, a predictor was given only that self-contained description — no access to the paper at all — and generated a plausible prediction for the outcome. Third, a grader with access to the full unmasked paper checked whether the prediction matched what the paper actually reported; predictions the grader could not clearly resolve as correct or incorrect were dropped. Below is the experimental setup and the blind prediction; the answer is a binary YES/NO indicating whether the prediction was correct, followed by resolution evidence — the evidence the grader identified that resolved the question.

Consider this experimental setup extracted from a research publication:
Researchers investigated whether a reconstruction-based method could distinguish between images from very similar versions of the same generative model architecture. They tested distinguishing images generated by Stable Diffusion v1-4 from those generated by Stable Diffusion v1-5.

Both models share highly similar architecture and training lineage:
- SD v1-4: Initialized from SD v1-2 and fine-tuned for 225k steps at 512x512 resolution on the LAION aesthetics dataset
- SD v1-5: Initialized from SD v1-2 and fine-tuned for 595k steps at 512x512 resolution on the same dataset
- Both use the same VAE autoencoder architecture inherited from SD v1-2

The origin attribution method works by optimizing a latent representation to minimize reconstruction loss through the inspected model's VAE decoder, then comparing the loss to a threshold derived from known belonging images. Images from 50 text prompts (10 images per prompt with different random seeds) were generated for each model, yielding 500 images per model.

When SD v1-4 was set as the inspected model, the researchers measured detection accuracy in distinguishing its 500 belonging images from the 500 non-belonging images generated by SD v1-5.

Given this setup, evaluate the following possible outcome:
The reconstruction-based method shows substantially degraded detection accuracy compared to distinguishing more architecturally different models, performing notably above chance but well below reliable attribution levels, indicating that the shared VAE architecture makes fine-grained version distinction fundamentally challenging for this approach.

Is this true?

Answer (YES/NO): NO